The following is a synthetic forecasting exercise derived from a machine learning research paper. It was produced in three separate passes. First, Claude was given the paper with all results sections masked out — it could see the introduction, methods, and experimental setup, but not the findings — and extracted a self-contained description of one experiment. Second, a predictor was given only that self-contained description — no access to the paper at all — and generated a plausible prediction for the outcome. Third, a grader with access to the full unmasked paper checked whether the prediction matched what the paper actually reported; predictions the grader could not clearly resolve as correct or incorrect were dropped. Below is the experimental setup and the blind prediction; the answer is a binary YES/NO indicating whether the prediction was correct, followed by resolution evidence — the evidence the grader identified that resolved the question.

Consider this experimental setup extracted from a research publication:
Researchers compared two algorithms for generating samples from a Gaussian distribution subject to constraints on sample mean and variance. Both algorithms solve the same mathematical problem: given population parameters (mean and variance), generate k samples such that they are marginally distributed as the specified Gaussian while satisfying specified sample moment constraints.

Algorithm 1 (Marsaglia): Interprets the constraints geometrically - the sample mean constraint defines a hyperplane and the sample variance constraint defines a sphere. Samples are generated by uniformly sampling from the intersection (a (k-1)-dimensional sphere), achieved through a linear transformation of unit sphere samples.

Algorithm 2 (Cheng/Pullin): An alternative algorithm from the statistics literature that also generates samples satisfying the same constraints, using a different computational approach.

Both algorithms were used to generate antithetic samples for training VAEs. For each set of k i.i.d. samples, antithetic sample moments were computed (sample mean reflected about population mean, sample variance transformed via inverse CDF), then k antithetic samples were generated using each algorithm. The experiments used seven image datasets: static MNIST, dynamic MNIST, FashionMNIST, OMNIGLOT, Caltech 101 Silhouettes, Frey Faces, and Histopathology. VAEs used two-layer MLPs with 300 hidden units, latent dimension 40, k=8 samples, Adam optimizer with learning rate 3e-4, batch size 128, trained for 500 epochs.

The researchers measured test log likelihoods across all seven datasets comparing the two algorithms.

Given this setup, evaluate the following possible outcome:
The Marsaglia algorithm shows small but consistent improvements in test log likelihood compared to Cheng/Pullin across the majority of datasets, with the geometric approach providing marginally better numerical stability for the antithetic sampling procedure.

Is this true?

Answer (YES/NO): NO